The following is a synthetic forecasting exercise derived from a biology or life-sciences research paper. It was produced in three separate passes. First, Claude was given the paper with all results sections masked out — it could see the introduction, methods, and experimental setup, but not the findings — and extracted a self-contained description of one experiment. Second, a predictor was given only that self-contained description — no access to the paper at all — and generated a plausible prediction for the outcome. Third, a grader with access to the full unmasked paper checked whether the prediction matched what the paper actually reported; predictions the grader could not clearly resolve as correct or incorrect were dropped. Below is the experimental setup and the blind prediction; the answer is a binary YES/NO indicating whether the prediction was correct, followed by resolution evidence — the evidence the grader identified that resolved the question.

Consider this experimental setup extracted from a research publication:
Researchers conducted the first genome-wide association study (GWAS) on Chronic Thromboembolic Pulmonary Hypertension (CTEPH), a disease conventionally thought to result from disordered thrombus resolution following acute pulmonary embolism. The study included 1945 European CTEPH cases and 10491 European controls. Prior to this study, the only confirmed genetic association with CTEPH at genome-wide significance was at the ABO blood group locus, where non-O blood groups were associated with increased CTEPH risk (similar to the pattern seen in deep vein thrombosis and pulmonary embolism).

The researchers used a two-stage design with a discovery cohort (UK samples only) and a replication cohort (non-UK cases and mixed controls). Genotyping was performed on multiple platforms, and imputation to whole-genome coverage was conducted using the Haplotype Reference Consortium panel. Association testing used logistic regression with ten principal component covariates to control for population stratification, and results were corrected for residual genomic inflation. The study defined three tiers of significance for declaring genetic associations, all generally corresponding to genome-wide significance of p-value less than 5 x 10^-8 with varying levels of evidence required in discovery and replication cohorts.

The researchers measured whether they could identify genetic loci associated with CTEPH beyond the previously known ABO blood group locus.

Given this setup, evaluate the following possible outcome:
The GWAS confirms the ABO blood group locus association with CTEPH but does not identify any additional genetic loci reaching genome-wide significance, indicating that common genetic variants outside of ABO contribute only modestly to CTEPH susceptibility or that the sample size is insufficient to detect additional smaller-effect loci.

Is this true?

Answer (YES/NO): NO